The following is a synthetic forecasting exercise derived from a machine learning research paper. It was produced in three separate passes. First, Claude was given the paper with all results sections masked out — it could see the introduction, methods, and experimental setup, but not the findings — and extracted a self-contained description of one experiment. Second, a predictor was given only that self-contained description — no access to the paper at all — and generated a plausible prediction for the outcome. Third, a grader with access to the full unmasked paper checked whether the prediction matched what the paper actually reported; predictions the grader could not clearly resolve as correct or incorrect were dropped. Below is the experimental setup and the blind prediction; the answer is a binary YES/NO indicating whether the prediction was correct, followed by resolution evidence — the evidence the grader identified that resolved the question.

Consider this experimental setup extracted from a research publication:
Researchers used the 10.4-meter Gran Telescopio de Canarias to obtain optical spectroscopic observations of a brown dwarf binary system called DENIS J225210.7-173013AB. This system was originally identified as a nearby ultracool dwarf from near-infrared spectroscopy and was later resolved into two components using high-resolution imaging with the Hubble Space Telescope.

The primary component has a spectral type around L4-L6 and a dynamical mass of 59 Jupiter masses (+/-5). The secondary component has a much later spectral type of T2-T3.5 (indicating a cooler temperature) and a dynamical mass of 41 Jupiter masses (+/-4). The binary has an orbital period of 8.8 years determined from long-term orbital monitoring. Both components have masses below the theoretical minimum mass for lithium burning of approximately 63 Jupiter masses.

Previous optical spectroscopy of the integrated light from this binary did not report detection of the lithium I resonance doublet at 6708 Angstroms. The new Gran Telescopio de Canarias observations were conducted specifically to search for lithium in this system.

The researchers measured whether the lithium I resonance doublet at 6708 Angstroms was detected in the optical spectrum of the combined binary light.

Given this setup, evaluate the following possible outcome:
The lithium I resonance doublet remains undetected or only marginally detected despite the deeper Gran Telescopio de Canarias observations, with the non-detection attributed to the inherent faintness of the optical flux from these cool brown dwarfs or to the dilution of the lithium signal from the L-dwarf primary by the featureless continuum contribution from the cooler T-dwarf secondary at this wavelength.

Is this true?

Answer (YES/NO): NO